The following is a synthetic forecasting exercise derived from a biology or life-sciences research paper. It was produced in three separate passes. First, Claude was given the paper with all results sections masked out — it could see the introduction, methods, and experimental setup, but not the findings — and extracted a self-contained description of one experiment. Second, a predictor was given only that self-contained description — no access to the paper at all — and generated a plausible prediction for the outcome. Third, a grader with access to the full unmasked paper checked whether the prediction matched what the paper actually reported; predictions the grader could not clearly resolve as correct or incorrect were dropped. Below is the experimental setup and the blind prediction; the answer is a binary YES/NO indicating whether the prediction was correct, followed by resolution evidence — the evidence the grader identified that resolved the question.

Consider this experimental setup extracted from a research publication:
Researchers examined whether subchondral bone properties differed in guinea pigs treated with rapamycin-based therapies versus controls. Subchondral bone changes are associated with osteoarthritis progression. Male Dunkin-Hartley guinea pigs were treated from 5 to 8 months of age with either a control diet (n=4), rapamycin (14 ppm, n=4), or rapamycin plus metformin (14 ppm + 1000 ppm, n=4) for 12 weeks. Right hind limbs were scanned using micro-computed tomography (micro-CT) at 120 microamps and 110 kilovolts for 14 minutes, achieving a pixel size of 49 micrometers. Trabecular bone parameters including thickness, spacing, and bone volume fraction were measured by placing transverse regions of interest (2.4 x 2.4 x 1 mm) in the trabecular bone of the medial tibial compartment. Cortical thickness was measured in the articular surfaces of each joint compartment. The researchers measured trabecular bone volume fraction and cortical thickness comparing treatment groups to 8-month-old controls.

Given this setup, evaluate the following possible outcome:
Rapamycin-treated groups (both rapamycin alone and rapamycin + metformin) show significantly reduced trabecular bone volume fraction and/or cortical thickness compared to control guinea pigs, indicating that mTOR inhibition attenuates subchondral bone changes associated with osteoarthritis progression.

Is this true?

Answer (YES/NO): NO